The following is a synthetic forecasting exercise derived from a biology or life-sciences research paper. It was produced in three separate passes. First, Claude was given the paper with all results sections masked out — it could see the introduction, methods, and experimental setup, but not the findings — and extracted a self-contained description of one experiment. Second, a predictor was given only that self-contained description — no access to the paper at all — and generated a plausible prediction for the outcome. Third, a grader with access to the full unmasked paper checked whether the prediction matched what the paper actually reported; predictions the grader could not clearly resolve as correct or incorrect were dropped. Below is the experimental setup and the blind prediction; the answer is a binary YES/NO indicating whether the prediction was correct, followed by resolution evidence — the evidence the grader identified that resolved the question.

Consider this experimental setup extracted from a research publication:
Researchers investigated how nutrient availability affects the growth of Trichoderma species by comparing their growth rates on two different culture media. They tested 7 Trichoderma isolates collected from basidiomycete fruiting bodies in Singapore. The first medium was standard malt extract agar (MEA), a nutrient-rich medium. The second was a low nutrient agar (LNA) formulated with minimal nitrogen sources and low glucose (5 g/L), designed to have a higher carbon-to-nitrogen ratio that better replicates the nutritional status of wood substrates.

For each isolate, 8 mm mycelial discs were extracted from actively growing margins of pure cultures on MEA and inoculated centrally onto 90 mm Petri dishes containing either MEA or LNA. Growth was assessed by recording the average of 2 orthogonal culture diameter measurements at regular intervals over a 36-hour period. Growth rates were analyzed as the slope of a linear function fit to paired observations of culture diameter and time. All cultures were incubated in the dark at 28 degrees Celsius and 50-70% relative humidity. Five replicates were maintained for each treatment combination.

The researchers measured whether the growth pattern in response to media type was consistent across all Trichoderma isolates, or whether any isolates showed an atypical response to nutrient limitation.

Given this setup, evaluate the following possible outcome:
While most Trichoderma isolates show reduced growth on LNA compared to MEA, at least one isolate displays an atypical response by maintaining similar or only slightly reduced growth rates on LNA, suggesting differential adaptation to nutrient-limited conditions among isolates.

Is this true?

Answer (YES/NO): YES